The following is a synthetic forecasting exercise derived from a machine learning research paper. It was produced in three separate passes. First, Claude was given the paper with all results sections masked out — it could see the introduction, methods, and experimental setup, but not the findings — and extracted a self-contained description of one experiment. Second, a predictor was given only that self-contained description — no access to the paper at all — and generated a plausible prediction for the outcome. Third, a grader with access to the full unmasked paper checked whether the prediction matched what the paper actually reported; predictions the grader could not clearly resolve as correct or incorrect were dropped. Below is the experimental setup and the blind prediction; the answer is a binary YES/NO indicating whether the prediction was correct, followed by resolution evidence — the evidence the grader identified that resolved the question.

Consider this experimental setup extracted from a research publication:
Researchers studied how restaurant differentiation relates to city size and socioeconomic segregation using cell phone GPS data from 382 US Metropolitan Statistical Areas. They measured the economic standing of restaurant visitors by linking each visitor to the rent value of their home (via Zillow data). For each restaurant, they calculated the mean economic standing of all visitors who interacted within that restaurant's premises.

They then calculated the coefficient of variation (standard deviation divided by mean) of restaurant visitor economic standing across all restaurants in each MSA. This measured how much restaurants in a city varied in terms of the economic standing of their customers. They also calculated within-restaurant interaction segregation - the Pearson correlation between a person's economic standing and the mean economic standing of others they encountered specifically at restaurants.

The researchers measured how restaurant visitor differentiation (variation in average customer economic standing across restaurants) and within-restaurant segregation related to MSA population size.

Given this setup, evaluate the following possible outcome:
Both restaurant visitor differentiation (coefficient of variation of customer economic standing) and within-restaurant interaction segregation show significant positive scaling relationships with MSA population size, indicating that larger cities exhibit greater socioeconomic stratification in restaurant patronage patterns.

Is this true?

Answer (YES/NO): YES